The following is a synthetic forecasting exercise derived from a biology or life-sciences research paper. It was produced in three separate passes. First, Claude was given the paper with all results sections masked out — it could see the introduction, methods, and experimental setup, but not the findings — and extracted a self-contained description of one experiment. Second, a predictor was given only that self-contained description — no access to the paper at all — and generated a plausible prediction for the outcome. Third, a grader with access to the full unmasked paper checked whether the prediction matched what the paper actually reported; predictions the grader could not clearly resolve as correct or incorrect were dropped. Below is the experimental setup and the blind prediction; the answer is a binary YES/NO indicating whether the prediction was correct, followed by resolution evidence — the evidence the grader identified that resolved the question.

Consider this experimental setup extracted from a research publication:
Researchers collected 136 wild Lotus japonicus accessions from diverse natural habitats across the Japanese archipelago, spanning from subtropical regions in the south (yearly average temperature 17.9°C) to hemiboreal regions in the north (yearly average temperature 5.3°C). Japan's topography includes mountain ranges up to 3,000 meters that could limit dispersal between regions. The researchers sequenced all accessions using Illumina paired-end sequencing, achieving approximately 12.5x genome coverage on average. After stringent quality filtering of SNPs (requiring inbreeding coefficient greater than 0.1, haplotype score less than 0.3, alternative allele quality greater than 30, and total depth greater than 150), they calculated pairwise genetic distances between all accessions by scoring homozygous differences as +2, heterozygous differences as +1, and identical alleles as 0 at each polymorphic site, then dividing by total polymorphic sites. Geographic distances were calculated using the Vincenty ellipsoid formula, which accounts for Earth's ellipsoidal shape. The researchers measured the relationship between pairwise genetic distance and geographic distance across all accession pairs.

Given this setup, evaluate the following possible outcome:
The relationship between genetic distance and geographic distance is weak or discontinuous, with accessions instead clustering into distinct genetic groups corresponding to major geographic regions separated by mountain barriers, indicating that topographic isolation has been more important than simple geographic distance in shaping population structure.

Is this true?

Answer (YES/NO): NO